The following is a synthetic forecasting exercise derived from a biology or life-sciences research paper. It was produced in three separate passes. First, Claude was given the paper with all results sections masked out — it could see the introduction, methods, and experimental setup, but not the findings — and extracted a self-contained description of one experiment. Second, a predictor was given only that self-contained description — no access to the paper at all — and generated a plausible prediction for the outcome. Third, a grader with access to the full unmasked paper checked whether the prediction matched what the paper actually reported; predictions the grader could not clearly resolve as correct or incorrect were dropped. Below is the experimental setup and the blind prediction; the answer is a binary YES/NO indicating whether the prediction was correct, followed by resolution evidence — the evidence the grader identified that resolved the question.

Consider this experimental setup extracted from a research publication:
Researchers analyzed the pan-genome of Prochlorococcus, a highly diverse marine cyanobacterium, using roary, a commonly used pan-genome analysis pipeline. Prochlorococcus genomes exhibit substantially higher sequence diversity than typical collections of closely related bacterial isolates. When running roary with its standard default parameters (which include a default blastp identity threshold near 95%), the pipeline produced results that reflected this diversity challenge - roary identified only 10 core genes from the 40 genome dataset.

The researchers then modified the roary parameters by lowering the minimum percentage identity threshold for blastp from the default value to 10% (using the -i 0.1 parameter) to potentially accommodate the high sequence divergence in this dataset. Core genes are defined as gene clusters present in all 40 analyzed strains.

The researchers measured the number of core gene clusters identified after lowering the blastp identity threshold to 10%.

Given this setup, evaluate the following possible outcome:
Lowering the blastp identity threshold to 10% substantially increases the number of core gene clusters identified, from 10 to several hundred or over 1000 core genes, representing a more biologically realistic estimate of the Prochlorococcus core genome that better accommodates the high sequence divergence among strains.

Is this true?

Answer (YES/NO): YES